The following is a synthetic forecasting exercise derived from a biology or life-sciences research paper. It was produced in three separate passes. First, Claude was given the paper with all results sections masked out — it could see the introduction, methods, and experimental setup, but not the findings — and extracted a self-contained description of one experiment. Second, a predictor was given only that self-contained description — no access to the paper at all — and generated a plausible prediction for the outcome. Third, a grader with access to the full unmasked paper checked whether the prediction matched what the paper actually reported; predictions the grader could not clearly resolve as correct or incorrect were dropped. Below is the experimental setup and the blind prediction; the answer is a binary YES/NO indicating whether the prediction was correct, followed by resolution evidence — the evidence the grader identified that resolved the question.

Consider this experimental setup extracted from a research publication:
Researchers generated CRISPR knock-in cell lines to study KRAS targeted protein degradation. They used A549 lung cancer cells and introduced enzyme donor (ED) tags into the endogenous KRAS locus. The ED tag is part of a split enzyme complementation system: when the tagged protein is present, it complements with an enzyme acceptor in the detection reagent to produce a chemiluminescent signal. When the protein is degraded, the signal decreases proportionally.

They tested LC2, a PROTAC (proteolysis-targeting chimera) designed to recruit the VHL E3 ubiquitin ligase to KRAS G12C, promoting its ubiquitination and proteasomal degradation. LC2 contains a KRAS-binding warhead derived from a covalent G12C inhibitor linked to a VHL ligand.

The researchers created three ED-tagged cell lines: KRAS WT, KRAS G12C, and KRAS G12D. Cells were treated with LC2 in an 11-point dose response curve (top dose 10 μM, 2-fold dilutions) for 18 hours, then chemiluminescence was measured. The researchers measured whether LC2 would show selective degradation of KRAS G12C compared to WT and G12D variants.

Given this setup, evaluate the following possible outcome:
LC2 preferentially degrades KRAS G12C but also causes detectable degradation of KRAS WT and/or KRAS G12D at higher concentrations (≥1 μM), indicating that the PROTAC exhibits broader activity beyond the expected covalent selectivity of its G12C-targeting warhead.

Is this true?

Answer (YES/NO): NO